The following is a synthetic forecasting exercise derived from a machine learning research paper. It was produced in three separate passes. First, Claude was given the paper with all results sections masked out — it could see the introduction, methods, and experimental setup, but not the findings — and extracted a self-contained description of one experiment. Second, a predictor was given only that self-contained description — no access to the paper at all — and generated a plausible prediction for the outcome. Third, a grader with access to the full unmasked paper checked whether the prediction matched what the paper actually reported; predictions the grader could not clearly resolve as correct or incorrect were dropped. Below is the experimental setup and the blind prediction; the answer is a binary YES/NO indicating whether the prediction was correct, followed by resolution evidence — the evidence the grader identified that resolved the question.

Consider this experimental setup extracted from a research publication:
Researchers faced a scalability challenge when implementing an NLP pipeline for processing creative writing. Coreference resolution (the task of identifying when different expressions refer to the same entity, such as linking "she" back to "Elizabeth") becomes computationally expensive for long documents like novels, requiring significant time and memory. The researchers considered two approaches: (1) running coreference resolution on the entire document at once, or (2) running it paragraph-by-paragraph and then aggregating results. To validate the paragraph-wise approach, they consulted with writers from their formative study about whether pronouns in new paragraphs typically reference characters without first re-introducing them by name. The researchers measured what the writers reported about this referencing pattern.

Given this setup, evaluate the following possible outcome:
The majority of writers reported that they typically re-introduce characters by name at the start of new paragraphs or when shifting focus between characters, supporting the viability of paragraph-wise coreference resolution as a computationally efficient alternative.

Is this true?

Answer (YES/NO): YES